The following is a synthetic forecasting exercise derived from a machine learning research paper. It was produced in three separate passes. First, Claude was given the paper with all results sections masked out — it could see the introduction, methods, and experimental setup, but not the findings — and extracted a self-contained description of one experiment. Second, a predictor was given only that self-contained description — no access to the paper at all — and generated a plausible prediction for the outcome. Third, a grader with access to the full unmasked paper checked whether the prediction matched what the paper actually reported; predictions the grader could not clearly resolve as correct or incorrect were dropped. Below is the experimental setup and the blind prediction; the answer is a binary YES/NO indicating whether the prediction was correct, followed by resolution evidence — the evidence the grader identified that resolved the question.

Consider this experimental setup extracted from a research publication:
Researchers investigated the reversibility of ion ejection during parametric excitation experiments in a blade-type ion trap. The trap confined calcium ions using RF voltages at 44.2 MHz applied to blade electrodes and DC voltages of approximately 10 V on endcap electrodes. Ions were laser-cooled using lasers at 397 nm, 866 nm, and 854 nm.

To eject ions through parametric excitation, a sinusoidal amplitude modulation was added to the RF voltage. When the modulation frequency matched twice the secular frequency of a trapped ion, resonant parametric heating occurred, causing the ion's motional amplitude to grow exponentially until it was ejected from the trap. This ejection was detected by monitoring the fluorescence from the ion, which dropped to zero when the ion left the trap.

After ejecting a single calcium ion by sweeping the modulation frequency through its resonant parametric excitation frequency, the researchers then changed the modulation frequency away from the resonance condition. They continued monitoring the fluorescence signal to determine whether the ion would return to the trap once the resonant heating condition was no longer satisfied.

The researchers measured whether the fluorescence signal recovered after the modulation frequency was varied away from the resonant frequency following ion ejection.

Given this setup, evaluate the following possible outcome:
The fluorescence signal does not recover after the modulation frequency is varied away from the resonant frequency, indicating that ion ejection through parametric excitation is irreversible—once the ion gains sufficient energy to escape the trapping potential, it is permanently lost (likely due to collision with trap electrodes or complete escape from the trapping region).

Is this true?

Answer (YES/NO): YES